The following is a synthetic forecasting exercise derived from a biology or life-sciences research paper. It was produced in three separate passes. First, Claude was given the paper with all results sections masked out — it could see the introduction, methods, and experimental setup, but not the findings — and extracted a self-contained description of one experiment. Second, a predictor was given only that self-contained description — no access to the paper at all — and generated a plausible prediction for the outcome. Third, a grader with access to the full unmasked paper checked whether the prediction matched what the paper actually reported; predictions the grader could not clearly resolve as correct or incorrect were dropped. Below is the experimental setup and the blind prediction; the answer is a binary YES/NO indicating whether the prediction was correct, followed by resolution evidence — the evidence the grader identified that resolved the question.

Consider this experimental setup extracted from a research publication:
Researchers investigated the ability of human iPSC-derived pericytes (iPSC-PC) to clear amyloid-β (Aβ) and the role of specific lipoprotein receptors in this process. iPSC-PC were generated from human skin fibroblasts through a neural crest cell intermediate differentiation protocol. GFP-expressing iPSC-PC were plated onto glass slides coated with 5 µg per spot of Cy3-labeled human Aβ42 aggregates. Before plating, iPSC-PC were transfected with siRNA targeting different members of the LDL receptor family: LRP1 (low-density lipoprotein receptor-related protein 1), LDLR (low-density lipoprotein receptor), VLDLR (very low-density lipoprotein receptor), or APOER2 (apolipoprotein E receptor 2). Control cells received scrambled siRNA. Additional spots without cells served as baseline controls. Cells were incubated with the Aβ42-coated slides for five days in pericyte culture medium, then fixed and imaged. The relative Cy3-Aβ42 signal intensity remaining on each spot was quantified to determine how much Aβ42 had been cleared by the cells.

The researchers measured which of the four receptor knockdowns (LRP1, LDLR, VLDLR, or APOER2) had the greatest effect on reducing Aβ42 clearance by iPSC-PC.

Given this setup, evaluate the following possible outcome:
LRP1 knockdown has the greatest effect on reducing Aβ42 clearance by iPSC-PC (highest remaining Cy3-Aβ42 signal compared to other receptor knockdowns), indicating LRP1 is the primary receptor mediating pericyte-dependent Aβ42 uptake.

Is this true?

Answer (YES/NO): YES